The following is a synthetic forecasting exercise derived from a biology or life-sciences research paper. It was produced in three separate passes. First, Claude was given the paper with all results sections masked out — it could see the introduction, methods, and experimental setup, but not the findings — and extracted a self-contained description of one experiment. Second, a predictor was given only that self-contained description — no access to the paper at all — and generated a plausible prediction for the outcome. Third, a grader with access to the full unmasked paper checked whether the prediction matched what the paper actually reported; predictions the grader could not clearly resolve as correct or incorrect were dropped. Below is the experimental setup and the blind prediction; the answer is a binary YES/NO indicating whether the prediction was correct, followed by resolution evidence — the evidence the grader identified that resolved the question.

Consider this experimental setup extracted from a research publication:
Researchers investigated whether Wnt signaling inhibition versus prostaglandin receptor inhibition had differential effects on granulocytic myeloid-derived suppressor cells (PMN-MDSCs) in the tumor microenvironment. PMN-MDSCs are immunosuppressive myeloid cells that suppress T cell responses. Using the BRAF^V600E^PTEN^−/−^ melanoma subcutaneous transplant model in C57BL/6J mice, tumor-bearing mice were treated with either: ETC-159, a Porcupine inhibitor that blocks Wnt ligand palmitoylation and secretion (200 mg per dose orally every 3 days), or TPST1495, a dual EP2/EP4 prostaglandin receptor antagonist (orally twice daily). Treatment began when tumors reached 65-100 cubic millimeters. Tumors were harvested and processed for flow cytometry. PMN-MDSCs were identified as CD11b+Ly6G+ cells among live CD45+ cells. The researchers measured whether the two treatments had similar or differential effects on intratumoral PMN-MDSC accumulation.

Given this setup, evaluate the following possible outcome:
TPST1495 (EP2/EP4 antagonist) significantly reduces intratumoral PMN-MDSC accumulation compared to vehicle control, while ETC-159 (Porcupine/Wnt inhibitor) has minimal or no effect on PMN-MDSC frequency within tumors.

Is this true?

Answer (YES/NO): NO